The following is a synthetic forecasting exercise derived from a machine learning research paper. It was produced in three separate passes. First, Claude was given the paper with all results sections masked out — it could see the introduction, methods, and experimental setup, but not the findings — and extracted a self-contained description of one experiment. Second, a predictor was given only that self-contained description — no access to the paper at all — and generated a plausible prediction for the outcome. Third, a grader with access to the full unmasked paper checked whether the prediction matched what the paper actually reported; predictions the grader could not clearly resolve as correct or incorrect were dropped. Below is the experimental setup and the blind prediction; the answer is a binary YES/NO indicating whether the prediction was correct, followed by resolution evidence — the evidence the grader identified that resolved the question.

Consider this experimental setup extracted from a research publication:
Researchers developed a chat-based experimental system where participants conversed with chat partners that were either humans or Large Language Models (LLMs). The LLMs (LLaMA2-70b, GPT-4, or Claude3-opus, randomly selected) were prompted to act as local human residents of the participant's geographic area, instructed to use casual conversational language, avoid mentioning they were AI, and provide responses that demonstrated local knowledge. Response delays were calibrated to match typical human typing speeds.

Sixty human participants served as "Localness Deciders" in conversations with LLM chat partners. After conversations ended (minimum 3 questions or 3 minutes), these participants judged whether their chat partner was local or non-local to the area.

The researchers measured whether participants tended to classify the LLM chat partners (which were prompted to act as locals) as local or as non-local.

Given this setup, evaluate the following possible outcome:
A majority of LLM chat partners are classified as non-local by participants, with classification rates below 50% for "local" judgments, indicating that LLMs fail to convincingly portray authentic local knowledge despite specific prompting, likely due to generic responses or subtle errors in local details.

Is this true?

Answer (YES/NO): YES